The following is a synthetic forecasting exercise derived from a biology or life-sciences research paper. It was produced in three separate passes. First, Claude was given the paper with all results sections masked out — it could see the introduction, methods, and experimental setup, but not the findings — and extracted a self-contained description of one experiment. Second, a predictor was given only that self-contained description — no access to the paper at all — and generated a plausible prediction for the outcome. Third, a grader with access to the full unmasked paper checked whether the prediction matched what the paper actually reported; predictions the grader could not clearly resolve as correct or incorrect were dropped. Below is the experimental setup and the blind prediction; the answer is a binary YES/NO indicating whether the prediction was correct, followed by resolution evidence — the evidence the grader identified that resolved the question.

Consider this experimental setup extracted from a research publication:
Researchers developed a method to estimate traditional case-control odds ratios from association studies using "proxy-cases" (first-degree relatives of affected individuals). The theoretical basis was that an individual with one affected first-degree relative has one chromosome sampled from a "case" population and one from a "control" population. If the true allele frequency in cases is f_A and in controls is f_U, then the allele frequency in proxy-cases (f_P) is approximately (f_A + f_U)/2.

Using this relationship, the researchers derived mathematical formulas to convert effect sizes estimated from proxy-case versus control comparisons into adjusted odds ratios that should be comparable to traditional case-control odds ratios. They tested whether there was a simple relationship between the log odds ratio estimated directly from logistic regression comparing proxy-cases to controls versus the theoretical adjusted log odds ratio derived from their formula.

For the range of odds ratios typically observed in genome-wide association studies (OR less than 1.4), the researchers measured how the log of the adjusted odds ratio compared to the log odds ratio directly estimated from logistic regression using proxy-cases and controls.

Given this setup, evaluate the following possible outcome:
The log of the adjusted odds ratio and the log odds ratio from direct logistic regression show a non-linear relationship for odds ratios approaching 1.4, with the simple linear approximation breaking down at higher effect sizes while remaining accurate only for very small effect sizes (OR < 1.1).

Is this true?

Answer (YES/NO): NO